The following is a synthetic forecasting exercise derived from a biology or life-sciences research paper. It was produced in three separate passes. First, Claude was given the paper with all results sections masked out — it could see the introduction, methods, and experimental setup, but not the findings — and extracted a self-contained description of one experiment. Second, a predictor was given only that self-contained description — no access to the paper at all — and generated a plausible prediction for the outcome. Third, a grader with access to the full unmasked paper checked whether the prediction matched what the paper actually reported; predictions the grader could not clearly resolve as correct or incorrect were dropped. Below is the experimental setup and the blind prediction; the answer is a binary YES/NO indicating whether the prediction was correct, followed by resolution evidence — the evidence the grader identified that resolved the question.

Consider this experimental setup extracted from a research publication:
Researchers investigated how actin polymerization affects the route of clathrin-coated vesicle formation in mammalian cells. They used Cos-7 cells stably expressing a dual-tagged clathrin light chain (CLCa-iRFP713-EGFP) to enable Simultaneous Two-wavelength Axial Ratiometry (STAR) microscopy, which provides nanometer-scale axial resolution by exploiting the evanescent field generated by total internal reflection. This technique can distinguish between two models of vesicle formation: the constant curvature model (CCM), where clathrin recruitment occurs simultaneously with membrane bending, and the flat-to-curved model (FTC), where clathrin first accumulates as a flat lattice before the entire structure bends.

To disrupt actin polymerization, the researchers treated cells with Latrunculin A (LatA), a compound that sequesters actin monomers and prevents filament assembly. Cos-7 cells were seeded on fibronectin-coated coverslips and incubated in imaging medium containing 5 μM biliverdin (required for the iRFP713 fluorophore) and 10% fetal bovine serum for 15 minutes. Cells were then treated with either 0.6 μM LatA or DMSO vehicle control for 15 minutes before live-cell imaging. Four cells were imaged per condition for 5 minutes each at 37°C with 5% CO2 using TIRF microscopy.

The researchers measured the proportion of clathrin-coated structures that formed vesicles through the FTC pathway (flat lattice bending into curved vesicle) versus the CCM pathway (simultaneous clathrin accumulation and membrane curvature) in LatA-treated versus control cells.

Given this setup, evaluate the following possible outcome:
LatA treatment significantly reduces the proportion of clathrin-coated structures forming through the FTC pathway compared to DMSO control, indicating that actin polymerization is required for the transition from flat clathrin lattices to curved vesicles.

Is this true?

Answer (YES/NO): YES